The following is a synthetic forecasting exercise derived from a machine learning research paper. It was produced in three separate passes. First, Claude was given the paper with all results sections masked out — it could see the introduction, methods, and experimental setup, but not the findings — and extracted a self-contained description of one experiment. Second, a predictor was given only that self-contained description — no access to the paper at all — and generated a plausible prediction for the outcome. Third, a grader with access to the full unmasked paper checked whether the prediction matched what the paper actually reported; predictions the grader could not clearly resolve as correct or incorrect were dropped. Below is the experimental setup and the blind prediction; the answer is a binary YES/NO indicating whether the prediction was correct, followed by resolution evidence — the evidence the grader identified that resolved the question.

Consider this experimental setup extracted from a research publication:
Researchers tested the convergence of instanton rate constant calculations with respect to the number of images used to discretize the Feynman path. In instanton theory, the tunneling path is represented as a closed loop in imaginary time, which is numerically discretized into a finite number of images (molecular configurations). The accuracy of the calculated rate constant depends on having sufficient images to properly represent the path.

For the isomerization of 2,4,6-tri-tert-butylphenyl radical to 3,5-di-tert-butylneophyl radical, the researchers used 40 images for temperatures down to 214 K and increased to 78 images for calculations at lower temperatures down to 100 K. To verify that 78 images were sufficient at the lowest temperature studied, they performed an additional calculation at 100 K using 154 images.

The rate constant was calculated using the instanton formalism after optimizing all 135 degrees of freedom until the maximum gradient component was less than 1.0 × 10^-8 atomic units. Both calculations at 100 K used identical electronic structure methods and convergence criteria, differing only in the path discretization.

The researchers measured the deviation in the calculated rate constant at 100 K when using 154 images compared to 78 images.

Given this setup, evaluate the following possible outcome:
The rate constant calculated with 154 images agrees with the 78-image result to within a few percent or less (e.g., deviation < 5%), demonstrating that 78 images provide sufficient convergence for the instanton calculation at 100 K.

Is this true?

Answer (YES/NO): YES